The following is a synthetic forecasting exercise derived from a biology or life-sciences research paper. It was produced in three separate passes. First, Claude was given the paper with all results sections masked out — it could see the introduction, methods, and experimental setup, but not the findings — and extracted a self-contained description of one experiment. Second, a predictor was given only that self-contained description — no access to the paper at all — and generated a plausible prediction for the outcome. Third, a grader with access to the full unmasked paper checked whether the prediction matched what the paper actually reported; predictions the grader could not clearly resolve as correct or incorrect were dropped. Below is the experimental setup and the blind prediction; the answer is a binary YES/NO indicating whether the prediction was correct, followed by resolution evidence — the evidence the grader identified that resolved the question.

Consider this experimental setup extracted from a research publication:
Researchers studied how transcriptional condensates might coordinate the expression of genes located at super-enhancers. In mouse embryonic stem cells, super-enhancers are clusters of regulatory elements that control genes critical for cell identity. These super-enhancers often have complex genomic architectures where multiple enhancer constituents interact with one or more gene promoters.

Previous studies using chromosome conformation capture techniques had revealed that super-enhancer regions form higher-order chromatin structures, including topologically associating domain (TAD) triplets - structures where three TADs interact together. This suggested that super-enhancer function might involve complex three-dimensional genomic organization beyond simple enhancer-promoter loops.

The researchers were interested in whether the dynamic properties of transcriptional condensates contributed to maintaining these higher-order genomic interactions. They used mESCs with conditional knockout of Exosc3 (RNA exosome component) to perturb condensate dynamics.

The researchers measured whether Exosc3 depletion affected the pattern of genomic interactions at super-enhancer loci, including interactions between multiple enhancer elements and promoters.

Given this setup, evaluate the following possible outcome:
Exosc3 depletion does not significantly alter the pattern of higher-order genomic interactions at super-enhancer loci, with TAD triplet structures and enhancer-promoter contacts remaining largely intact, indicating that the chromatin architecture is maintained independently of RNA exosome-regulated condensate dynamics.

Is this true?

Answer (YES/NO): NO